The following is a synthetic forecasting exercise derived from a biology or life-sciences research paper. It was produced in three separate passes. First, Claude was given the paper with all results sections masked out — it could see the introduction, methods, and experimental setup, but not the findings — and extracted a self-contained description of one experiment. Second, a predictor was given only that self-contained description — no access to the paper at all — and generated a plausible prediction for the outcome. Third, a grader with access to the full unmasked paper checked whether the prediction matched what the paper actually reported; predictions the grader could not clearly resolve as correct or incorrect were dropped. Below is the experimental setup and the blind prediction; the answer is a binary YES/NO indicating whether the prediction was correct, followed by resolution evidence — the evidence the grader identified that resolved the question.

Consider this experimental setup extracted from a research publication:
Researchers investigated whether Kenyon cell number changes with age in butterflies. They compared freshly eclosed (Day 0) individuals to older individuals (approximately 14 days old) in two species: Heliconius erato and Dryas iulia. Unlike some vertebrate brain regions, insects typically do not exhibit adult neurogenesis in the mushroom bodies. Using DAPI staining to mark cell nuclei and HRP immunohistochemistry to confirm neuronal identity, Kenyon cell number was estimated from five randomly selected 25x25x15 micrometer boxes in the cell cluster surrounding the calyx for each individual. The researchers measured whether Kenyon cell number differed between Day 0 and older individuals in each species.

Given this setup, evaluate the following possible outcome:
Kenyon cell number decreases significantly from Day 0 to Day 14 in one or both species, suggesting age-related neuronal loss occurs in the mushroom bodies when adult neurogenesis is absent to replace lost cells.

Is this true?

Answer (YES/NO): NO